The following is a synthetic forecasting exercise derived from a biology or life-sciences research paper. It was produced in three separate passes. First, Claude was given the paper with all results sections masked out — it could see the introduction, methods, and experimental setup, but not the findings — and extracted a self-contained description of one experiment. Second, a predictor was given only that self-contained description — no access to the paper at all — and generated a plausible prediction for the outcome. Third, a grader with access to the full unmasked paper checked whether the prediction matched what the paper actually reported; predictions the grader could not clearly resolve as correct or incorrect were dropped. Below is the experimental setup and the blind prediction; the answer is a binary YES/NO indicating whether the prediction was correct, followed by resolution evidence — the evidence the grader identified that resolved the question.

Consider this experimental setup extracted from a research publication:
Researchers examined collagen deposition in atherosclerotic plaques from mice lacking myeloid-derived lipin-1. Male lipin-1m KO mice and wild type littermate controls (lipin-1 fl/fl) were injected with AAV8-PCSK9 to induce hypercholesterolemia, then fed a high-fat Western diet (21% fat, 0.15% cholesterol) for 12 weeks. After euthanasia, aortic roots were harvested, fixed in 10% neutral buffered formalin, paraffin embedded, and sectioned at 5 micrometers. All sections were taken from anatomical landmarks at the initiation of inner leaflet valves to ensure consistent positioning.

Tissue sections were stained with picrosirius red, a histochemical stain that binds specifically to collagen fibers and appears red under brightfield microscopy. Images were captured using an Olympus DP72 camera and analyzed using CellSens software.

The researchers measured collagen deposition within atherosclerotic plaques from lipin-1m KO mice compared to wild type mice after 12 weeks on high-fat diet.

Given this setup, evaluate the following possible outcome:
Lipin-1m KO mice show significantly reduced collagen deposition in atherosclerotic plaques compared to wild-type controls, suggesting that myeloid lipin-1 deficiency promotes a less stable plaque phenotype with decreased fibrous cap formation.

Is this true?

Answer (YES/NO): NO